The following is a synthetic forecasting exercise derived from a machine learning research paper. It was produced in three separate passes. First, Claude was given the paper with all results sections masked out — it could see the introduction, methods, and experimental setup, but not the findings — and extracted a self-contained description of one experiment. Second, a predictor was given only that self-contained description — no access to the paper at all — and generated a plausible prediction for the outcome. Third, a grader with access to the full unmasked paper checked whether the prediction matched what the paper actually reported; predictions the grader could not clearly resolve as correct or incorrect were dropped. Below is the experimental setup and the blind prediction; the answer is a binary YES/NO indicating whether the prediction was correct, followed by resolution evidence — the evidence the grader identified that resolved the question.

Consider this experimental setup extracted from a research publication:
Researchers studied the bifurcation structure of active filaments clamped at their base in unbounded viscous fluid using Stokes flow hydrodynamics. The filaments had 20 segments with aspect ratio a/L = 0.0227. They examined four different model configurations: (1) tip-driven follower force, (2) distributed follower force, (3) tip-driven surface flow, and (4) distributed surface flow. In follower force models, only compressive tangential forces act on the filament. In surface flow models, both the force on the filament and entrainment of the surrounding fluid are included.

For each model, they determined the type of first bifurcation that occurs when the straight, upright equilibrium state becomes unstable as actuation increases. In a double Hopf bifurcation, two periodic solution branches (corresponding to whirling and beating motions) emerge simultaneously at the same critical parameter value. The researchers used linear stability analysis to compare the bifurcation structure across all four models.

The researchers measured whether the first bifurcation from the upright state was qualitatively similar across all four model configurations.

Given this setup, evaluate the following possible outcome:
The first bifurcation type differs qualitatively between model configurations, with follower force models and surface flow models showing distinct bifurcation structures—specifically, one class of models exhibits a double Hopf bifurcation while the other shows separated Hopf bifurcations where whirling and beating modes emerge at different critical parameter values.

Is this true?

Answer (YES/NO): NO